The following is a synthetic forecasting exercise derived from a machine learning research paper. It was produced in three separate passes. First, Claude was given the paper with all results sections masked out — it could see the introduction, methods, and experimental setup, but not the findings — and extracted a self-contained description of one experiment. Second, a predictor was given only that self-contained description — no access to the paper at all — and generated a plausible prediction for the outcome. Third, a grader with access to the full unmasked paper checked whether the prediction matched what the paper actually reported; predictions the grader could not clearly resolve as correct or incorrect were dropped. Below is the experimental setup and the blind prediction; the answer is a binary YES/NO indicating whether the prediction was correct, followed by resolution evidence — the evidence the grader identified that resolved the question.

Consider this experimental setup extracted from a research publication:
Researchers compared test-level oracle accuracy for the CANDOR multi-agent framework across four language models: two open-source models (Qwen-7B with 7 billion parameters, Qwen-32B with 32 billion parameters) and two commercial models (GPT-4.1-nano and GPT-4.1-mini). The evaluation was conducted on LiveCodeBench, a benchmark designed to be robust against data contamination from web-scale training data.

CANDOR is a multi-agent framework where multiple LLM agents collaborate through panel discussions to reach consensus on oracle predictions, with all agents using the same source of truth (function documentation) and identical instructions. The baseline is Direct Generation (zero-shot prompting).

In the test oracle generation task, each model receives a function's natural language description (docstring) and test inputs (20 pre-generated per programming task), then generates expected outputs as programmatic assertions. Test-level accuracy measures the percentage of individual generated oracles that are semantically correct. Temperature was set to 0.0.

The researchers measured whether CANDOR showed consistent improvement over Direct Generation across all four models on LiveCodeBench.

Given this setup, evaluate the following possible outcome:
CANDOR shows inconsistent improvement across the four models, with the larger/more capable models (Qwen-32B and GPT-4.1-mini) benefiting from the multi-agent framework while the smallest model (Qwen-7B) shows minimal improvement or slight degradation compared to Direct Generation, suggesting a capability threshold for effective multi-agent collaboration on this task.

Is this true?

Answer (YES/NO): NO